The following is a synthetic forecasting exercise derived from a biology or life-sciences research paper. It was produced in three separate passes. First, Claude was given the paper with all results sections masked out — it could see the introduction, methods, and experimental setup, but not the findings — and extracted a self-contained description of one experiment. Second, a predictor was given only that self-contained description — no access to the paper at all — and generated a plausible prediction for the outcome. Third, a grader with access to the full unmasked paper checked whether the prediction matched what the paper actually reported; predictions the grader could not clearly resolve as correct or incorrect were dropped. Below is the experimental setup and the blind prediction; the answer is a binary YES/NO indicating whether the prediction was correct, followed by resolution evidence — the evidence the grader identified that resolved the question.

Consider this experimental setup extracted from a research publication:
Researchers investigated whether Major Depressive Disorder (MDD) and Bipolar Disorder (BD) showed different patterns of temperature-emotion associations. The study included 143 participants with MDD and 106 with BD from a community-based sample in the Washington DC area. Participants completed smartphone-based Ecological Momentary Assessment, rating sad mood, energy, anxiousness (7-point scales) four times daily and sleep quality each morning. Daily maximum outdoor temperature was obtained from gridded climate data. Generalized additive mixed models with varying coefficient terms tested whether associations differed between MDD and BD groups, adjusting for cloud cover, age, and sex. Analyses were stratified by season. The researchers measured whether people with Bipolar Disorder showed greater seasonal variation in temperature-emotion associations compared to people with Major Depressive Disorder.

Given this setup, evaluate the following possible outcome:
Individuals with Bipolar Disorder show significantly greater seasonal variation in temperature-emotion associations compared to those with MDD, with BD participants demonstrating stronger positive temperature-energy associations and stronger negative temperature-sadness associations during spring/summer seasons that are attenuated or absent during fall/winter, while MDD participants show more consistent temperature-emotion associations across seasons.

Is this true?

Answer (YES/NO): NO